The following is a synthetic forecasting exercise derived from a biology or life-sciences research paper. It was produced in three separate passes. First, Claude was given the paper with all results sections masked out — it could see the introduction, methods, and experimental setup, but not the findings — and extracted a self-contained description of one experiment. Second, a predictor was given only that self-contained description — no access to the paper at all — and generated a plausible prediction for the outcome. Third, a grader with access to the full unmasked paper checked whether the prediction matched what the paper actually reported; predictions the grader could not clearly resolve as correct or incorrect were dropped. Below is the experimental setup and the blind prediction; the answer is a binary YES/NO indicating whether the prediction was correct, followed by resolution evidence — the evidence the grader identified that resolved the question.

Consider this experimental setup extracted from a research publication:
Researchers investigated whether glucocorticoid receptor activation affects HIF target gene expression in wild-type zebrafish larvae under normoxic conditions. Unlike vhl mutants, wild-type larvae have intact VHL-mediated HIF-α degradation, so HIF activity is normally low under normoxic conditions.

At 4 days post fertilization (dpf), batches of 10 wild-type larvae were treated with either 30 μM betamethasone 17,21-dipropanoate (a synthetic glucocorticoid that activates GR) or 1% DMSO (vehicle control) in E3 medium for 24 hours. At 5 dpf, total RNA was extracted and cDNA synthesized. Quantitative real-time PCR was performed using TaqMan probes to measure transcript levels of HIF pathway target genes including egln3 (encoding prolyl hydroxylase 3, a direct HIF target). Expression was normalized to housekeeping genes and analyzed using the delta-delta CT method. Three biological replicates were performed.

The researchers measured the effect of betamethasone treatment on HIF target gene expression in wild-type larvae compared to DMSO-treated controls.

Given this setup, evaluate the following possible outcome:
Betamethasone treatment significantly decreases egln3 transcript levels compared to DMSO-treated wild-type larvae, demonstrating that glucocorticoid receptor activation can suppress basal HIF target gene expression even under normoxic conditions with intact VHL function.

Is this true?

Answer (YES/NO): NO